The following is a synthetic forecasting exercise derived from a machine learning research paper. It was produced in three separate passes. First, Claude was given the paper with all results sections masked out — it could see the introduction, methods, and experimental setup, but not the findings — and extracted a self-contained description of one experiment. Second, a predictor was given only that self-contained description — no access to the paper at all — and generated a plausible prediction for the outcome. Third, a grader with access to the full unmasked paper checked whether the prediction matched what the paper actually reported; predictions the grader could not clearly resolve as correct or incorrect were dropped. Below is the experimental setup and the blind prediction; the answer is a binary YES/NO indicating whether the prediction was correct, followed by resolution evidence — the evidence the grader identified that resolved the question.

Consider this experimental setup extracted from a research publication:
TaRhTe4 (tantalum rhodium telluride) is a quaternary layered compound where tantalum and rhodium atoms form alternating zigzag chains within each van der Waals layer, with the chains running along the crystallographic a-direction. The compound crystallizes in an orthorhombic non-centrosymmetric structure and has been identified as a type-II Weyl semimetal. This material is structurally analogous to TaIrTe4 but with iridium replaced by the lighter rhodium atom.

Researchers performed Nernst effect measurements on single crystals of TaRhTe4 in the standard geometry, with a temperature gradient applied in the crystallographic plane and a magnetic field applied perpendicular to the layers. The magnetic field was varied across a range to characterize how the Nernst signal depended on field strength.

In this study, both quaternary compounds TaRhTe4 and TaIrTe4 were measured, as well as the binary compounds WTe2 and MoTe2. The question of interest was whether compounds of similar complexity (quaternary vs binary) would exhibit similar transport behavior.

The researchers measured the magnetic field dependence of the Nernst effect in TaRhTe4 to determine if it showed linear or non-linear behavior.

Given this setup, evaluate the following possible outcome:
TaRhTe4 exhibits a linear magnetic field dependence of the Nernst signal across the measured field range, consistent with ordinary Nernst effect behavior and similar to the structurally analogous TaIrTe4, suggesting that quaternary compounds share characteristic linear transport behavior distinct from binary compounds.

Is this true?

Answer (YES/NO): NO